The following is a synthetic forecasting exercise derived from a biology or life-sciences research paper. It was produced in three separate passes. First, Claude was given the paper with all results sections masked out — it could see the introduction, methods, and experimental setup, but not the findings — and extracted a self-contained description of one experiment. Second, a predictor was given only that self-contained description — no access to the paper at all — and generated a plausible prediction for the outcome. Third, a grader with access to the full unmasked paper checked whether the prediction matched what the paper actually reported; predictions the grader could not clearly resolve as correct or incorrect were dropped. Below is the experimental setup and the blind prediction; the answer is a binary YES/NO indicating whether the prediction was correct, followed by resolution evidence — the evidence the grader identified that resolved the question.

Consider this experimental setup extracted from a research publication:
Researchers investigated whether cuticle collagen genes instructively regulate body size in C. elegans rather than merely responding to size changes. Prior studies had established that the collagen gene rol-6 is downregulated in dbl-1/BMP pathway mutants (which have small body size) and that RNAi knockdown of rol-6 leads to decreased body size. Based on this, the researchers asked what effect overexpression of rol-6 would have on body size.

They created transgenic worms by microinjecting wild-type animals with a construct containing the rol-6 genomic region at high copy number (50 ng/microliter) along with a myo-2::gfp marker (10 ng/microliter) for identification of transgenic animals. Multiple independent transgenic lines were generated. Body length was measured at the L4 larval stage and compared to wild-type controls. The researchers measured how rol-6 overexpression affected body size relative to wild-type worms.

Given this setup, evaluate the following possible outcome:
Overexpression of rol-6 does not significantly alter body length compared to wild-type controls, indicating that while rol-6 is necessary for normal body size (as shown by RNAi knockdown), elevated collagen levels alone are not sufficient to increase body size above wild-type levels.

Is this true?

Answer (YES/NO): NO